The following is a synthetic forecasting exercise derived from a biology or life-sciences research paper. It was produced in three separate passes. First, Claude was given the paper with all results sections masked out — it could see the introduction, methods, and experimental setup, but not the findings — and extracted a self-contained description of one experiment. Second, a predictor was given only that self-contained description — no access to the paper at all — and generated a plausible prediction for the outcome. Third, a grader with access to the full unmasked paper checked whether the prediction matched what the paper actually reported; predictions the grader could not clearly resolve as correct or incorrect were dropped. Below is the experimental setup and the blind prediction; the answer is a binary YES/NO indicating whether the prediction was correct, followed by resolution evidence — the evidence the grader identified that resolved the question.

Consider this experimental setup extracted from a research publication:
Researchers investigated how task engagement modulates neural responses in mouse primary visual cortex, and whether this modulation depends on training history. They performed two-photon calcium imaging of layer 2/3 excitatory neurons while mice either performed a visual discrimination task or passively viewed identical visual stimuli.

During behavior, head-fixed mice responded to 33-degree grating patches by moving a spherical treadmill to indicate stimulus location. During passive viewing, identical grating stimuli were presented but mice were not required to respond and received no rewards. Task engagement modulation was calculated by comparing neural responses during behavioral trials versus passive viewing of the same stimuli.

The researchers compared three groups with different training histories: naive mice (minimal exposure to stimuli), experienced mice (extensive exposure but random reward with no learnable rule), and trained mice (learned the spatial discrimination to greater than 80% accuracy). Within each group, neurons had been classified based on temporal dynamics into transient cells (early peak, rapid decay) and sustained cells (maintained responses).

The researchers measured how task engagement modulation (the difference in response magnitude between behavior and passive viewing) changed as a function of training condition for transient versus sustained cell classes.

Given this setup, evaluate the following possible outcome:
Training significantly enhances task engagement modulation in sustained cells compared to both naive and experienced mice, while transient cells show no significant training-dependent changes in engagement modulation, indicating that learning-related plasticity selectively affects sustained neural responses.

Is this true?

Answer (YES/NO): NO